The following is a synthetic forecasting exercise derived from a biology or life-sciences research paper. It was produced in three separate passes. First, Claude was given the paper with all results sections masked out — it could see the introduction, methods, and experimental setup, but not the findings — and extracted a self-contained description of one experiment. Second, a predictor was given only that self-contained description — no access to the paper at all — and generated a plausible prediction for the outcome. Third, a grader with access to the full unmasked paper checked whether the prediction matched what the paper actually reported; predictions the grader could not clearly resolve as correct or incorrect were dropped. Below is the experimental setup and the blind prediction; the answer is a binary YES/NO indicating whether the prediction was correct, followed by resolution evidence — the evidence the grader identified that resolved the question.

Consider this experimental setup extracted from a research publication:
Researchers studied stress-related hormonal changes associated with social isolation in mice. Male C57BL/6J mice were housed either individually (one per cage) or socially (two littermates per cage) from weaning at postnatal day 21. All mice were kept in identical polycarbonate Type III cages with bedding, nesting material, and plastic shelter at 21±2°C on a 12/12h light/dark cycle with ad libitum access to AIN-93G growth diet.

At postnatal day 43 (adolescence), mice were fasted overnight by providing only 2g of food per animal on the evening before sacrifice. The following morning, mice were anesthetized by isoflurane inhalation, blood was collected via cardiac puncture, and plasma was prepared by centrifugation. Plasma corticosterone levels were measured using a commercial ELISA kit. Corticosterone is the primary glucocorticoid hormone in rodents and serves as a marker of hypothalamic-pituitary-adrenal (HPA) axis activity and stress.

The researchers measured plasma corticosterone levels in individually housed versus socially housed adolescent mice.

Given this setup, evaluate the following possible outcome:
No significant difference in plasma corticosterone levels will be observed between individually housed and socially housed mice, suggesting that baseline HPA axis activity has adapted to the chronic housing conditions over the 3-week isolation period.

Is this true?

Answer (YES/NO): YES